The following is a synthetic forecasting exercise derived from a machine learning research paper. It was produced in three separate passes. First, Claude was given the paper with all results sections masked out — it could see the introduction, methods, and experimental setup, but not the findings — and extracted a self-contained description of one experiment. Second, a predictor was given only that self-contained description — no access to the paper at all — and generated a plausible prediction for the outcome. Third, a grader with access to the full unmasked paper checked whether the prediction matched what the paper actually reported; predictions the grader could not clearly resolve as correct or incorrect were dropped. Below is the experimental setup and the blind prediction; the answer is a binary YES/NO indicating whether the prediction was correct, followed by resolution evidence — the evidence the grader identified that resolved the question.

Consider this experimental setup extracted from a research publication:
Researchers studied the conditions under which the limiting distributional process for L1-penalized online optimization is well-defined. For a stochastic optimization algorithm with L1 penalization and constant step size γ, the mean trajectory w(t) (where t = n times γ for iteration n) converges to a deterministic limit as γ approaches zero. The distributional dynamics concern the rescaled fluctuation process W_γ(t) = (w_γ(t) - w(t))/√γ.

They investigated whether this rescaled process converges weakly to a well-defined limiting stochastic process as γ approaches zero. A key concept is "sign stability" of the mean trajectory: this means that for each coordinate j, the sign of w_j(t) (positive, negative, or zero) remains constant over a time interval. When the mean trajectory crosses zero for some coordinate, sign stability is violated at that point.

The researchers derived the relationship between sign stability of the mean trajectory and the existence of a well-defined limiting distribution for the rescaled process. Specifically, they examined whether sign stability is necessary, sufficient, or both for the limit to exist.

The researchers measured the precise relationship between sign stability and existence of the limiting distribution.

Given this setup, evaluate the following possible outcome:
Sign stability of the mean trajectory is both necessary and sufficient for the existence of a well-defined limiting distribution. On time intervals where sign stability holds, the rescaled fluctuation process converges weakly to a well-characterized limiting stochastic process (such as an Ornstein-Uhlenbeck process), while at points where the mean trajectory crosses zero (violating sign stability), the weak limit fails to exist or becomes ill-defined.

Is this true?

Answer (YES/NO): YES